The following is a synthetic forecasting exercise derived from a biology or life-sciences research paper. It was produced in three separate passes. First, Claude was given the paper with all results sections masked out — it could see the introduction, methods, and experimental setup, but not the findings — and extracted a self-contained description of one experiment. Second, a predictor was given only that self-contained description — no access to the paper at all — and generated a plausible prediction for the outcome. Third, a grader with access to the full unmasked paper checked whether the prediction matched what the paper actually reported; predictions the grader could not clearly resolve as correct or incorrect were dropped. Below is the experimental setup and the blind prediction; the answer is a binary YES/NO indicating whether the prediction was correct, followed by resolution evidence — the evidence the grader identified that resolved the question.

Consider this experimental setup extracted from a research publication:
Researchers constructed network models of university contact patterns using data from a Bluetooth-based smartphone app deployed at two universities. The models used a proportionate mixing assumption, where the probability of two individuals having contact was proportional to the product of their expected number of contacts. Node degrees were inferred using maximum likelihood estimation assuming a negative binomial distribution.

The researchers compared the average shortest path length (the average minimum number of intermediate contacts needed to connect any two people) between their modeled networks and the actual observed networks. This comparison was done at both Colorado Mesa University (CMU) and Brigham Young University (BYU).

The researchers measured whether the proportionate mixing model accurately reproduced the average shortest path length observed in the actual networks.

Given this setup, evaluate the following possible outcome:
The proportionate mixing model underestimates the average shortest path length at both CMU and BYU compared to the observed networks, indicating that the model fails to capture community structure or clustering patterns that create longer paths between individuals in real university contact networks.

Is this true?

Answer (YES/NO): YES